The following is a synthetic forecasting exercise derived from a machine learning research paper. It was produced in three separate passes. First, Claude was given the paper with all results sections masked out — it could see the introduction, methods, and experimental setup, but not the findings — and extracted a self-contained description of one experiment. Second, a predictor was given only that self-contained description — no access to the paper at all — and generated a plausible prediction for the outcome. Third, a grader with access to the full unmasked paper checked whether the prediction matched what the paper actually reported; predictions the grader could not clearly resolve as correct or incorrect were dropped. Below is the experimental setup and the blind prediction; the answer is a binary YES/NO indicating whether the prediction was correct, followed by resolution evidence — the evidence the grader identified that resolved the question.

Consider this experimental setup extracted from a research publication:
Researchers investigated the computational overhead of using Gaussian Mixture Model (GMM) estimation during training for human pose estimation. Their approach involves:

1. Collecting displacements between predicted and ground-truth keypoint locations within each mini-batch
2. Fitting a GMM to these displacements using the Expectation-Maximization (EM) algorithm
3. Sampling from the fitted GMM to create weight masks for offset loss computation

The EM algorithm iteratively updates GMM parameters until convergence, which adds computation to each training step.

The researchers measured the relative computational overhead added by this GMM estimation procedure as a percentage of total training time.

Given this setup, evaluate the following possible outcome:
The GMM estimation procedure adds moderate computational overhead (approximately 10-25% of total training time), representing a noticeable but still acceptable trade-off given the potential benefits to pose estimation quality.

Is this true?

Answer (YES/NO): YES